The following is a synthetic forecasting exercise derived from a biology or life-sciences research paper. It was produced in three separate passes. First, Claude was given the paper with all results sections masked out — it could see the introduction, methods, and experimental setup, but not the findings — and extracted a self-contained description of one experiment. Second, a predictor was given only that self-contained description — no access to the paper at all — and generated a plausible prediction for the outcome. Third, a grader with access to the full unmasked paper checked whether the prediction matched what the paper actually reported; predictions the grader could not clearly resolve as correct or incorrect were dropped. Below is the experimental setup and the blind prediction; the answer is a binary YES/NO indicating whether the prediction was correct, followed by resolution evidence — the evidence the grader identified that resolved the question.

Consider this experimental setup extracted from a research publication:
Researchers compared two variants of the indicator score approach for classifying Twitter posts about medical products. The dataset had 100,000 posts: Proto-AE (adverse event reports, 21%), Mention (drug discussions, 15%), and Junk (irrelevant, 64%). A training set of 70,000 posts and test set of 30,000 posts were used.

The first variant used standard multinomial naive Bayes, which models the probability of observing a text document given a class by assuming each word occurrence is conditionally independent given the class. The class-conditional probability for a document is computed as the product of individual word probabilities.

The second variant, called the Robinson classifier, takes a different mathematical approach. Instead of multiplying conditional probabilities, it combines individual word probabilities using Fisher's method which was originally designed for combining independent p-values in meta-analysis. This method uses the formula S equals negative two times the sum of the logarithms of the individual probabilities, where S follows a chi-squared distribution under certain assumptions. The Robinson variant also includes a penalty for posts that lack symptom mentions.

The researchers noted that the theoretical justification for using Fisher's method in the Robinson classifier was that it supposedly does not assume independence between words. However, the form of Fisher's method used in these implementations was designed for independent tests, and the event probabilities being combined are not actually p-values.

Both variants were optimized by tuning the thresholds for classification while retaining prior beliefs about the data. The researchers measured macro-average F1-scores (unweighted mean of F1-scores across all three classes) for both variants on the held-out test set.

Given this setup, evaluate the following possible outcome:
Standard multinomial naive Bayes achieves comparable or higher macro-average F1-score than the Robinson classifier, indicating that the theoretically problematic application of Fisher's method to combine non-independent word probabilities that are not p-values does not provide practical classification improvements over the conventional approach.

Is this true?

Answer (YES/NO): NO